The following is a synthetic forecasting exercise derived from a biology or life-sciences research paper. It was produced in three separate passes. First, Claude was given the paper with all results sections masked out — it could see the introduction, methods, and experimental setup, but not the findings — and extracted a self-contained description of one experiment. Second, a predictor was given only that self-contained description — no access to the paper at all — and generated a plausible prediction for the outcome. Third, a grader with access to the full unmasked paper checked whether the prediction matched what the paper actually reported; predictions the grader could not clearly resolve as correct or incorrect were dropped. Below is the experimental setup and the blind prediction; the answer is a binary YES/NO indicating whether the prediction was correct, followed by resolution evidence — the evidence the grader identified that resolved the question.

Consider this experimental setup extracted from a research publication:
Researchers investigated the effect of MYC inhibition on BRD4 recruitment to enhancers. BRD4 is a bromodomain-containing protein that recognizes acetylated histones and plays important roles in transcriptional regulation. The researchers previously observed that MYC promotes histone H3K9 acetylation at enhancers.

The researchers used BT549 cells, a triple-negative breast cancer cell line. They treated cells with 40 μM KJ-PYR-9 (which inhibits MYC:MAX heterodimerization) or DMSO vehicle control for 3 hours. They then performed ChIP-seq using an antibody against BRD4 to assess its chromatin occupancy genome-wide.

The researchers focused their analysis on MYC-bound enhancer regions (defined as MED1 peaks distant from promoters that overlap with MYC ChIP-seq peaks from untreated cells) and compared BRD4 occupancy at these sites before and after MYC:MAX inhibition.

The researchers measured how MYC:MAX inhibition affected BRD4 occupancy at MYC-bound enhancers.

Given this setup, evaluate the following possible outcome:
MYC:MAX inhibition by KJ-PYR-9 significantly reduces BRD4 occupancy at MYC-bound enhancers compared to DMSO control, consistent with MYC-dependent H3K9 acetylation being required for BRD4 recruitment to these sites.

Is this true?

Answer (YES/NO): YES